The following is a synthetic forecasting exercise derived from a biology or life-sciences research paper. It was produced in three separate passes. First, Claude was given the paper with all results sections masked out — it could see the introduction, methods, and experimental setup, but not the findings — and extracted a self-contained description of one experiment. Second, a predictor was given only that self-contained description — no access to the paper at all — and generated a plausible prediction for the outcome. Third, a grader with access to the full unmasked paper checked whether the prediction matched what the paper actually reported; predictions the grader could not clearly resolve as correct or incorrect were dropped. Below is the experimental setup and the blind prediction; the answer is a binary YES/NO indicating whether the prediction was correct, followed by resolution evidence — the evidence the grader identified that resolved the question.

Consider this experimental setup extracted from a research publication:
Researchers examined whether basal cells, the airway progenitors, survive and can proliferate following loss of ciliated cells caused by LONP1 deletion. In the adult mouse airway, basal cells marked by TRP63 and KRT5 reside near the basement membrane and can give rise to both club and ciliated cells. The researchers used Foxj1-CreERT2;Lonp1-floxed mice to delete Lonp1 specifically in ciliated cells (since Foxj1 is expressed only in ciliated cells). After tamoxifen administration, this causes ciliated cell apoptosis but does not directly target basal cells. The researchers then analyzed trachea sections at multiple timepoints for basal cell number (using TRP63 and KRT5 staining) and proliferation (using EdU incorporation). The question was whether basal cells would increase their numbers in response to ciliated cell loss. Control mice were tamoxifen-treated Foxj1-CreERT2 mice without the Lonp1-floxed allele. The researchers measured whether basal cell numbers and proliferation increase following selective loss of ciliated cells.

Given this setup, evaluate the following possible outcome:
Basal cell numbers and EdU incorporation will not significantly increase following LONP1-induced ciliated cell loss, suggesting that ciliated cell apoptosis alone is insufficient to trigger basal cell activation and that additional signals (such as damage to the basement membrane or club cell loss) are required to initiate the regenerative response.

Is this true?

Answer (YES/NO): YES